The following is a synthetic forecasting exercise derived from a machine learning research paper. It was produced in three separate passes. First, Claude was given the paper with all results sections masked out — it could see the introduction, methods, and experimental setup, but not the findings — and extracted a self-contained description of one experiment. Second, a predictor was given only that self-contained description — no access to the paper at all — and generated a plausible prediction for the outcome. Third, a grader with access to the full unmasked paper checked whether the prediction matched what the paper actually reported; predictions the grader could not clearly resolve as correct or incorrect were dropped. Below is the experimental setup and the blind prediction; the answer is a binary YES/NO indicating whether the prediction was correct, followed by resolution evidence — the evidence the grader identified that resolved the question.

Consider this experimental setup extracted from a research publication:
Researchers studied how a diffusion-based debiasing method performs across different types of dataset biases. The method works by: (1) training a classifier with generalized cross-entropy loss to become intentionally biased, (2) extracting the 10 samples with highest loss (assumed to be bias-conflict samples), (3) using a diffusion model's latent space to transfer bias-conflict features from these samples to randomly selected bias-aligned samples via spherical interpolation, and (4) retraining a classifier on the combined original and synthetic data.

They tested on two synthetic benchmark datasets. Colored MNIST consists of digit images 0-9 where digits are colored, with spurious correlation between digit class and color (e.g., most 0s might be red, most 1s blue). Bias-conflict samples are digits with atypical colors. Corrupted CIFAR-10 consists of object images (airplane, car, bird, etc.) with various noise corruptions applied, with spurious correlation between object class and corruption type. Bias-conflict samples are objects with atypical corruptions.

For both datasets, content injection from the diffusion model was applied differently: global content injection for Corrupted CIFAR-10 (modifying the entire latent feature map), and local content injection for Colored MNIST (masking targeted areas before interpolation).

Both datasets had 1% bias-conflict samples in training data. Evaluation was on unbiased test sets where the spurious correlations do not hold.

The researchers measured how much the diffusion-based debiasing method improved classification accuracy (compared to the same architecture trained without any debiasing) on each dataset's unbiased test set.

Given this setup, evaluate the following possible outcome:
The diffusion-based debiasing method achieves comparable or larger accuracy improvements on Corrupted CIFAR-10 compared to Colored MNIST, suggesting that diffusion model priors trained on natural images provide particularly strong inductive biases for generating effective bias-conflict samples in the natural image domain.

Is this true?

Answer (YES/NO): NO